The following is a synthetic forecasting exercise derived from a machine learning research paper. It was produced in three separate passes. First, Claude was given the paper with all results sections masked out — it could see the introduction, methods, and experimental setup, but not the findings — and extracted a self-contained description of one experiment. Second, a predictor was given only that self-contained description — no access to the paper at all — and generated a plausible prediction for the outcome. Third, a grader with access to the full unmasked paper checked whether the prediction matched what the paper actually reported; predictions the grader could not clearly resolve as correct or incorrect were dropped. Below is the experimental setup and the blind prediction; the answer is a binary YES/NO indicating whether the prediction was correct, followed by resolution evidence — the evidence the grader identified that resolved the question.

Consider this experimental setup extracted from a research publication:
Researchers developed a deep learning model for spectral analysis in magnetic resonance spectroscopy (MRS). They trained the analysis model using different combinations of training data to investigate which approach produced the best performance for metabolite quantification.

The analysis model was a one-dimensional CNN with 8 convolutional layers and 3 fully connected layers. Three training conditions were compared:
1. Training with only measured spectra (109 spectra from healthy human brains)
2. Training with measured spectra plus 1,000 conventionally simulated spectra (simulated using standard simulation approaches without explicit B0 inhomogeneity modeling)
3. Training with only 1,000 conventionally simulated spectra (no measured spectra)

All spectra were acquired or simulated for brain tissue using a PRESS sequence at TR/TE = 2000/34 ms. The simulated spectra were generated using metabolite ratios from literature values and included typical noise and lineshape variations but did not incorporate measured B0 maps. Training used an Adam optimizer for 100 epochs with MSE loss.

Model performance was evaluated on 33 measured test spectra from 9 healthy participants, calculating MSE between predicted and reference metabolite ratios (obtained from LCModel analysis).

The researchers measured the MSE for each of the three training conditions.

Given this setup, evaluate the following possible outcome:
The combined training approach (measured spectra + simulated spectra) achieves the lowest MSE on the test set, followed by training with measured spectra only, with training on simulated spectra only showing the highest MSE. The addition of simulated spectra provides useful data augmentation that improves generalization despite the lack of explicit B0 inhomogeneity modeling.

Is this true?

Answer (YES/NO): YES